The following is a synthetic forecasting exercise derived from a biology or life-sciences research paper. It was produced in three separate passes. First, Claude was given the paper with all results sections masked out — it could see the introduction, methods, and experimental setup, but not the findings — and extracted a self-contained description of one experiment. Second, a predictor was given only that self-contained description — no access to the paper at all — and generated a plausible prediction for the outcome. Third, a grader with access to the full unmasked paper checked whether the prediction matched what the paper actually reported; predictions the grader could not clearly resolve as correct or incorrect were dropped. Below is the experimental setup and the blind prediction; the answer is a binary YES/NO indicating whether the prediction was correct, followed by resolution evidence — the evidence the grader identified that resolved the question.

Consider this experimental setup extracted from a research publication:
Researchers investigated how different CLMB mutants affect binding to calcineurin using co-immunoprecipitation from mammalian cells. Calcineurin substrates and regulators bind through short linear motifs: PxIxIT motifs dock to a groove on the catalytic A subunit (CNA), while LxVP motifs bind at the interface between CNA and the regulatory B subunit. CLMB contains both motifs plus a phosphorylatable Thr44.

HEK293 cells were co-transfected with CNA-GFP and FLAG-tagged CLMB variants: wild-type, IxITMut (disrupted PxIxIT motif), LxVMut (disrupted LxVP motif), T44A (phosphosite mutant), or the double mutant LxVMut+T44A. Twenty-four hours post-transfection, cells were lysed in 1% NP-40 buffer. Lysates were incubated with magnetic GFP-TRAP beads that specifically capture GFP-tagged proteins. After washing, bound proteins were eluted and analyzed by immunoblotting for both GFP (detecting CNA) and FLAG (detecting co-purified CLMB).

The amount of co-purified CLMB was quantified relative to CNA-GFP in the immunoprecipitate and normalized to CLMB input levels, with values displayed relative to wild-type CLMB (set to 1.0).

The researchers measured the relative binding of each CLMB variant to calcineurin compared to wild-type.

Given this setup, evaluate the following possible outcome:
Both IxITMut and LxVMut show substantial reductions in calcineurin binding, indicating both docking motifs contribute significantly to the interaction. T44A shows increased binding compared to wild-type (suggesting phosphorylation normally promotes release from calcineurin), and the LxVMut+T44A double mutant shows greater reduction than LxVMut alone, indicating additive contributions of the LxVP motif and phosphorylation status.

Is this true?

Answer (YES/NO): NO